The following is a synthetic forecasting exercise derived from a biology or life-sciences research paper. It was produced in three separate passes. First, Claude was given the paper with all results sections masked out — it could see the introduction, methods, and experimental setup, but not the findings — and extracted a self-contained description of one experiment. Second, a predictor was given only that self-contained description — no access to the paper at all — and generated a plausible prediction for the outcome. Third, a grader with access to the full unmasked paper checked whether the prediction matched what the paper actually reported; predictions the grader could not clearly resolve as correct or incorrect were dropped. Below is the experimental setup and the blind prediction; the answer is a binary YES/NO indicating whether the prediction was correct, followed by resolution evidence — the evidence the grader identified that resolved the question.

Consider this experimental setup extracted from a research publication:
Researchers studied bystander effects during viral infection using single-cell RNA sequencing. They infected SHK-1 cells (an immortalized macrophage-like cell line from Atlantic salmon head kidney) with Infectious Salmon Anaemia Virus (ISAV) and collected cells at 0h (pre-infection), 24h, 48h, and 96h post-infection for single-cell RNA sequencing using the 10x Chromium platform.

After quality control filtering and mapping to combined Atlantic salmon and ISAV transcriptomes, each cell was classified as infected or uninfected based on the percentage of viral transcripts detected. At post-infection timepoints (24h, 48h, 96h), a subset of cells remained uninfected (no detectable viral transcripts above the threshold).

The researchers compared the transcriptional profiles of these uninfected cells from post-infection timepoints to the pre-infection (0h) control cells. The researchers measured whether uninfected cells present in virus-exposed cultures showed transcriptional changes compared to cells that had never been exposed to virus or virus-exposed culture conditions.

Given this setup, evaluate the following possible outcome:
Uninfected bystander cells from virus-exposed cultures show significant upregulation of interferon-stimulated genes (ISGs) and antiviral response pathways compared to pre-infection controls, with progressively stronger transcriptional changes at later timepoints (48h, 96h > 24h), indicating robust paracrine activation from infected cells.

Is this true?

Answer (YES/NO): NO